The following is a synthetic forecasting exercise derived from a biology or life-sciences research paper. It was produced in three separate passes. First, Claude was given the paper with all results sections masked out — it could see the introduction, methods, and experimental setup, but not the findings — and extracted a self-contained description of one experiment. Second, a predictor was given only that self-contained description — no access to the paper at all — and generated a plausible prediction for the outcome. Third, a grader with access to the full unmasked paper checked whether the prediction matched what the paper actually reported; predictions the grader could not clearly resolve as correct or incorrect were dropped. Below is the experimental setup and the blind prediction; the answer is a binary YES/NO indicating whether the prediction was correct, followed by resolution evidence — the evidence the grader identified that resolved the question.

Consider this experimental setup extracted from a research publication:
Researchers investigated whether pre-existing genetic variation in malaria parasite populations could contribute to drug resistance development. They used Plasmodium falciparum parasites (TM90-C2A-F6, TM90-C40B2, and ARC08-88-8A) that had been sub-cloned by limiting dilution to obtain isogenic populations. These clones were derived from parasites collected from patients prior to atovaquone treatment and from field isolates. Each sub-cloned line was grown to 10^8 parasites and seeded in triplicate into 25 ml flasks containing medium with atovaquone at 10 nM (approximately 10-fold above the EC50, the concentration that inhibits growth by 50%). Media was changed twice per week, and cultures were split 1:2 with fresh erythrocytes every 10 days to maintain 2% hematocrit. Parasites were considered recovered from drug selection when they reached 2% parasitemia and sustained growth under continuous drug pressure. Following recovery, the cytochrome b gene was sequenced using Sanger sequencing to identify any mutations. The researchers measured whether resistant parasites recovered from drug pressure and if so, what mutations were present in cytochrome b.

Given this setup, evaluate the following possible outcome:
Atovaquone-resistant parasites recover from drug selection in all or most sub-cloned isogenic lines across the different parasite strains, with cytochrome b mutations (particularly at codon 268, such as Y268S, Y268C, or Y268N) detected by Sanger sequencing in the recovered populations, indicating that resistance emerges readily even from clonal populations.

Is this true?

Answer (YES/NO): YES